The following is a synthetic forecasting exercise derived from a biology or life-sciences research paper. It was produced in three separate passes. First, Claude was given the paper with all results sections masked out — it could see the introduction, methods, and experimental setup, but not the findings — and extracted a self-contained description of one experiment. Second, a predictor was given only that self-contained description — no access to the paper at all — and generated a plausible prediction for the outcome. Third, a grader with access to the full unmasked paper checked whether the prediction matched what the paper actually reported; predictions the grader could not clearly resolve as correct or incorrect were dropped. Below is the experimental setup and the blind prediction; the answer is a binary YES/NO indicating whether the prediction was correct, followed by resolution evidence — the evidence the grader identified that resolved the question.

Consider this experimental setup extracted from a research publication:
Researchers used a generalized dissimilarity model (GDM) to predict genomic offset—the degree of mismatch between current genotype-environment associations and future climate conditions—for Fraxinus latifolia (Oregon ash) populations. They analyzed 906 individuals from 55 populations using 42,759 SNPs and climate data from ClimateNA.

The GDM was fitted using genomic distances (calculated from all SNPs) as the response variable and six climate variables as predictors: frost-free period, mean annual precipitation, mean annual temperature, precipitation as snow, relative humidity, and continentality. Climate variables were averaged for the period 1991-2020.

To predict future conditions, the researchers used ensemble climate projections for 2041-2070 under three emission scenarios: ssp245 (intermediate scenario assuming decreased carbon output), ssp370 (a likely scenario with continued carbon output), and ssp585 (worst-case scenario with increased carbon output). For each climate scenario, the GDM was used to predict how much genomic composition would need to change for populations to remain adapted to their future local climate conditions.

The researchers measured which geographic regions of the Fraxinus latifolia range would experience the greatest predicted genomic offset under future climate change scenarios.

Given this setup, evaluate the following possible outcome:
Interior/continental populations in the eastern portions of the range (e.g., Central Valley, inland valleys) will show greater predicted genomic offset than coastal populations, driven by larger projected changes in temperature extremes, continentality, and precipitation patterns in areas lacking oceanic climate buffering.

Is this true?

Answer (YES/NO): YES